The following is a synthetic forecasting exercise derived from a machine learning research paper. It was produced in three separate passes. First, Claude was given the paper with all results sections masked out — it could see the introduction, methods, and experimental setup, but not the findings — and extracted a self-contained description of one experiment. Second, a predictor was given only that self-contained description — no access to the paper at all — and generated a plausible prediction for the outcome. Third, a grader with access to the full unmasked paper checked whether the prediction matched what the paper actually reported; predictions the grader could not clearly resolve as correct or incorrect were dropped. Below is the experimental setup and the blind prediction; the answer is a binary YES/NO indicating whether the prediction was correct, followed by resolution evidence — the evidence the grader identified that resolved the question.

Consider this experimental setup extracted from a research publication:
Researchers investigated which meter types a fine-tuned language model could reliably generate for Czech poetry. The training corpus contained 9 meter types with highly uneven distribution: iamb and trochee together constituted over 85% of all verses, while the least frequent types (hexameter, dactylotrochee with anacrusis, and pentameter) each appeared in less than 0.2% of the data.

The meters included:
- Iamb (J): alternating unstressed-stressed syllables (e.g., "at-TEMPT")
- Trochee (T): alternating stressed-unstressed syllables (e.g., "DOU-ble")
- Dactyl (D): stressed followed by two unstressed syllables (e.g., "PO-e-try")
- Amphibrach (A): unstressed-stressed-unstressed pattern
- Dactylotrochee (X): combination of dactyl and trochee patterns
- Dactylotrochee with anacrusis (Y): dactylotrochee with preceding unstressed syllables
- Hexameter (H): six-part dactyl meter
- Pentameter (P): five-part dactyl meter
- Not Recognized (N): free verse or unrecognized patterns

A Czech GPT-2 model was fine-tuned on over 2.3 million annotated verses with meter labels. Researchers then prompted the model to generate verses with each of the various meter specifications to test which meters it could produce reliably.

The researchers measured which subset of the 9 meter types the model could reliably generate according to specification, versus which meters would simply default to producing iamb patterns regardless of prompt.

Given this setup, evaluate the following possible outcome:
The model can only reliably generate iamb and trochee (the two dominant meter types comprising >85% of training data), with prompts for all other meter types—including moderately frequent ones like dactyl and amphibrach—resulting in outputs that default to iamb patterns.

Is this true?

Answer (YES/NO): NO